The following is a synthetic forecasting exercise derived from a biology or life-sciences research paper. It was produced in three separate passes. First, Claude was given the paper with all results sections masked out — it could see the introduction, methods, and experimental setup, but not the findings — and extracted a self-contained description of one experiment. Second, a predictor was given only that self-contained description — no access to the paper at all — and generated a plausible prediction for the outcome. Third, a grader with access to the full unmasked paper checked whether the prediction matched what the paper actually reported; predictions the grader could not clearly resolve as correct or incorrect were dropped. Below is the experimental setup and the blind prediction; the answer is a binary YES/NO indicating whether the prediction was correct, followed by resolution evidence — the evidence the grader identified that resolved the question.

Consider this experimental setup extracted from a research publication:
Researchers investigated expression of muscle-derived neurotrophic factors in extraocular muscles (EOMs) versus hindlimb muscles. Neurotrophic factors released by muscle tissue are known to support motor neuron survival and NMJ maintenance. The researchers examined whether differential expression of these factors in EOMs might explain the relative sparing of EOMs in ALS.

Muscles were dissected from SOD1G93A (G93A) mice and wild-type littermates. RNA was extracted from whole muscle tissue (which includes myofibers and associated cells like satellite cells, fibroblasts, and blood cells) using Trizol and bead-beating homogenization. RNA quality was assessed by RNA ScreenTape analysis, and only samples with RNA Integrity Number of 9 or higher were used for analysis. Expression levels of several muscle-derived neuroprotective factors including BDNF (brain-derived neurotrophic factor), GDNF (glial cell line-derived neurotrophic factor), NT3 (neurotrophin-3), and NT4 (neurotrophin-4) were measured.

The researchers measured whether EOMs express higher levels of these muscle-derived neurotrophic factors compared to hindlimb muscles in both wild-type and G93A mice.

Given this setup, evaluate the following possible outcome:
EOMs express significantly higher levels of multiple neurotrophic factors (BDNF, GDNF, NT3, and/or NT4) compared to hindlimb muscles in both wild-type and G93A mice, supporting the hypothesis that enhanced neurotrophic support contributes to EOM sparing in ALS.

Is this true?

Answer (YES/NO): NO